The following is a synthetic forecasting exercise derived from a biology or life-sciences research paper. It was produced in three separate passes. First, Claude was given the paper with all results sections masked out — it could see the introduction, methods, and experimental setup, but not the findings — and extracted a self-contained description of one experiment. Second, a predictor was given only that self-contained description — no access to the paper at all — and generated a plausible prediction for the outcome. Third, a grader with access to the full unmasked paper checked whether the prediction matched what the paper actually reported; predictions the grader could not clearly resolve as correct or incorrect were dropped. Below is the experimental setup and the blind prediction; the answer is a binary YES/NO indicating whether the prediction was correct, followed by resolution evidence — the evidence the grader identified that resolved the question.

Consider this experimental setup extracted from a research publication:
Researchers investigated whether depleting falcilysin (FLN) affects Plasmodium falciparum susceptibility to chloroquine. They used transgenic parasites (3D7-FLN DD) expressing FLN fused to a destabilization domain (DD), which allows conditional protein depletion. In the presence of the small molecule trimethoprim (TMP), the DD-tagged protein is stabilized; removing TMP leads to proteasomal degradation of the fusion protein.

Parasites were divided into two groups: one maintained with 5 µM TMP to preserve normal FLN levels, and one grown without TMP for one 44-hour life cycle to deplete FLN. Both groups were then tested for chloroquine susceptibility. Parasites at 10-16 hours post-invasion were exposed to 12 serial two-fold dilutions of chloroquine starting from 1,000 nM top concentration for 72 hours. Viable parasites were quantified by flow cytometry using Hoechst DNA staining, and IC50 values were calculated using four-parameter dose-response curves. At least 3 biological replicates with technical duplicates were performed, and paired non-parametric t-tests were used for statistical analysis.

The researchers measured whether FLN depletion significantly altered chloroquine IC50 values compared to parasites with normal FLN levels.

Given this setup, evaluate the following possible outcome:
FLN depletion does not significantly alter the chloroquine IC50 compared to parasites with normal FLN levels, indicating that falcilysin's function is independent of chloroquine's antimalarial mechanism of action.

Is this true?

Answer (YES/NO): NO